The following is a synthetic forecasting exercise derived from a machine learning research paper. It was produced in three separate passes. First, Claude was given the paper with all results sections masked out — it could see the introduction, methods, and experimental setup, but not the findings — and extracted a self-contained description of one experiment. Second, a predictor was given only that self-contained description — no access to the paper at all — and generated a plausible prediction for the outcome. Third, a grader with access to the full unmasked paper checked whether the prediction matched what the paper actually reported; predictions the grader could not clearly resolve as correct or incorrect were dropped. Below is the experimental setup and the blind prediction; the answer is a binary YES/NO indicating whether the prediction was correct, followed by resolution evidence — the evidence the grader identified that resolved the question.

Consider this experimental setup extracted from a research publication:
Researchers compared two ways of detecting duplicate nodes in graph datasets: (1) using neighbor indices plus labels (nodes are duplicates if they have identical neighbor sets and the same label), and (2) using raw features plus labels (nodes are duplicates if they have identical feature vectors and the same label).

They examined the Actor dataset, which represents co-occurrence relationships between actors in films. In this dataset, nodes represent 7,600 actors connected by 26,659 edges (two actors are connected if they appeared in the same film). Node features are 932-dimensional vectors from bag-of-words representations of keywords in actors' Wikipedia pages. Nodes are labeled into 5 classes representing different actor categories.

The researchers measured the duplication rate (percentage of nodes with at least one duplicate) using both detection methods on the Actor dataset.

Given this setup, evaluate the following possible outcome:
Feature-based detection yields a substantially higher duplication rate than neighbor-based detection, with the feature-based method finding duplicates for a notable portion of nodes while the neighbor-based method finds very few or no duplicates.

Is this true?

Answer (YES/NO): NO